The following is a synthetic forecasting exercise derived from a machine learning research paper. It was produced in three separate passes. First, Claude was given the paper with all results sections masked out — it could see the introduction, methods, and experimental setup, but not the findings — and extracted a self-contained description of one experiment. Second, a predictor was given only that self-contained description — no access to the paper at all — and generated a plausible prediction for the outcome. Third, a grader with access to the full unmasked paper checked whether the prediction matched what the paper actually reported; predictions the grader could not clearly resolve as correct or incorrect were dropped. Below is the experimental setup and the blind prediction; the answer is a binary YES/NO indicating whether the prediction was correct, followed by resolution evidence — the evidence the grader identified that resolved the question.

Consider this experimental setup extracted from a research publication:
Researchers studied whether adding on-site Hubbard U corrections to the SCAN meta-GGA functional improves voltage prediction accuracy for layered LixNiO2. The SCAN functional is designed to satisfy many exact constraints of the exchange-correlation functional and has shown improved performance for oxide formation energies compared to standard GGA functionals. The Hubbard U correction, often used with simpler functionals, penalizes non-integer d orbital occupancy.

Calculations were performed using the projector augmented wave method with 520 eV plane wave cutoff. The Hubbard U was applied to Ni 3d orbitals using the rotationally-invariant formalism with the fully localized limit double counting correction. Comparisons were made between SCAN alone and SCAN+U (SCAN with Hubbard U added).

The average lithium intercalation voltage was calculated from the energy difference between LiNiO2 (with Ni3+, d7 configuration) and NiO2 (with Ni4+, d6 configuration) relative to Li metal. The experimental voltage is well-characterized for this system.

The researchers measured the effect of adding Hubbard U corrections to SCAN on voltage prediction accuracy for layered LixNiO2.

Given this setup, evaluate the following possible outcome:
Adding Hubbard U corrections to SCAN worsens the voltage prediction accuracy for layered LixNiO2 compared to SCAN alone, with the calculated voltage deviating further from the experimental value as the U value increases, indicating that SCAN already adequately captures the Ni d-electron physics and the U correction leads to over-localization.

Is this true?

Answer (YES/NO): YES